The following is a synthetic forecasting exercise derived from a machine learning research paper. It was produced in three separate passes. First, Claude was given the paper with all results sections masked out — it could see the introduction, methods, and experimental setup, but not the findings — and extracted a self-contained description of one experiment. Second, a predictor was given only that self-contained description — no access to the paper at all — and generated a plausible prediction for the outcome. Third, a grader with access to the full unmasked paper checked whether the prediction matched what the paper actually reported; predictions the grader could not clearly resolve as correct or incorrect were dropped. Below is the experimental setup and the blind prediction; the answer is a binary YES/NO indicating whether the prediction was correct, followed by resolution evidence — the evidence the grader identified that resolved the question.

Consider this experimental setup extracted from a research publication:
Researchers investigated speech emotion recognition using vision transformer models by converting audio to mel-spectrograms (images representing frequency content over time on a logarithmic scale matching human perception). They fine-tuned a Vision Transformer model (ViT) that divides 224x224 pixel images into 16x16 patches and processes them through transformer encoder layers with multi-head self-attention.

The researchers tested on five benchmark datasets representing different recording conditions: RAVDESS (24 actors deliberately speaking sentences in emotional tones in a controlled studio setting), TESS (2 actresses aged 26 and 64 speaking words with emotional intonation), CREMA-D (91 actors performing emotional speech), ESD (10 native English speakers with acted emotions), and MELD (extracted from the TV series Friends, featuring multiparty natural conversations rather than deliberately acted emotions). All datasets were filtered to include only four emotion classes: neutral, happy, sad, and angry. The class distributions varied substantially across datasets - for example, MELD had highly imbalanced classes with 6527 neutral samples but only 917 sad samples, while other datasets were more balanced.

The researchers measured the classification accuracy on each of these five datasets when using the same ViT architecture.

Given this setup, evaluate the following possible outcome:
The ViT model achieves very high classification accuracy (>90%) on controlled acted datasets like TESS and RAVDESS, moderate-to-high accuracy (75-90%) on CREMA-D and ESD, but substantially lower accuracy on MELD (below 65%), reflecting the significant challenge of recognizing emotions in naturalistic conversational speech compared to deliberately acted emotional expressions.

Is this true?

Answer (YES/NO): NO